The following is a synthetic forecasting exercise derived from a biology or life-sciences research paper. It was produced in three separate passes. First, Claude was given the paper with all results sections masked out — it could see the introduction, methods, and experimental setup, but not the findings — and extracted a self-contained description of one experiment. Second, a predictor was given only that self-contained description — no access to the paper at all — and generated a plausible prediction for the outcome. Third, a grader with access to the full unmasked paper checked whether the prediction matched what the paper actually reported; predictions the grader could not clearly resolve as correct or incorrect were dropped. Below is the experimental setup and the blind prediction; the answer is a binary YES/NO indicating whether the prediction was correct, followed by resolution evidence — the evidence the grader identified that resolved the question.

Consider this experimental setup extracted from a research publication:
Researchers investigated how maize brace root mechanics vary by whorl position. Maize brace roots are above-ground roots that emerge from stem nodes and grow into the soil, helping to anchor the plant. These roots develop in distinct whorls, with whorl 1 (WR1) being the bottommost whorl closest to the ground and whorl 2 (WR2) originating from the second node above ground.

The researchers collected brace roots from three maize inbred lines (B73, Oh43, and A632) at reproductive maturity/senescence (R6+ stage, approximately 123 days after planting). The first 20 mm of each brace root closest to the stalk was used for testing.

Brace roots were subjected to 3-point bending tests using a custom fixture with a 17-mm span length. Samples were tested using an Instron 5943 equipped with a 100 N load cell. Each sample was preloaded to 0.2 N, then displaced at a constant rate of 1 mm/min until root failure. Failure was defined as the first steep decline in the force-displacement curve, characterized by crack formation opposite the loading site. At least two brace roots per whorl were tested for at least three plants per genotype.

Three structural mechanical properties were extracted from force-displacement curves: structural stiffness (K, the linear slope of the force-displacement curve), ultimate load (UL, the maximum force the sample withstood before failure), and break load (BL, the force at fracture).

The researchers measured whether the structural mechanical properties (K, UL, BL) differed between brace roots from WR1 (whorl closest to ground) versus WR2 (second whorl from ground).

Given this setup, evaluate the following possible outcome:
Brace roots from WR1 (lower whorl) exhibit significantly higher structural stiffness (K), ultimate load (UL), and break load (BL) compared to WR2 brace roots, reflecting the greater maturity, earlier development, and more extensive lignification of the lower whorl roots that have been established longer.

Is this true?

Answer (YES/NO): YES